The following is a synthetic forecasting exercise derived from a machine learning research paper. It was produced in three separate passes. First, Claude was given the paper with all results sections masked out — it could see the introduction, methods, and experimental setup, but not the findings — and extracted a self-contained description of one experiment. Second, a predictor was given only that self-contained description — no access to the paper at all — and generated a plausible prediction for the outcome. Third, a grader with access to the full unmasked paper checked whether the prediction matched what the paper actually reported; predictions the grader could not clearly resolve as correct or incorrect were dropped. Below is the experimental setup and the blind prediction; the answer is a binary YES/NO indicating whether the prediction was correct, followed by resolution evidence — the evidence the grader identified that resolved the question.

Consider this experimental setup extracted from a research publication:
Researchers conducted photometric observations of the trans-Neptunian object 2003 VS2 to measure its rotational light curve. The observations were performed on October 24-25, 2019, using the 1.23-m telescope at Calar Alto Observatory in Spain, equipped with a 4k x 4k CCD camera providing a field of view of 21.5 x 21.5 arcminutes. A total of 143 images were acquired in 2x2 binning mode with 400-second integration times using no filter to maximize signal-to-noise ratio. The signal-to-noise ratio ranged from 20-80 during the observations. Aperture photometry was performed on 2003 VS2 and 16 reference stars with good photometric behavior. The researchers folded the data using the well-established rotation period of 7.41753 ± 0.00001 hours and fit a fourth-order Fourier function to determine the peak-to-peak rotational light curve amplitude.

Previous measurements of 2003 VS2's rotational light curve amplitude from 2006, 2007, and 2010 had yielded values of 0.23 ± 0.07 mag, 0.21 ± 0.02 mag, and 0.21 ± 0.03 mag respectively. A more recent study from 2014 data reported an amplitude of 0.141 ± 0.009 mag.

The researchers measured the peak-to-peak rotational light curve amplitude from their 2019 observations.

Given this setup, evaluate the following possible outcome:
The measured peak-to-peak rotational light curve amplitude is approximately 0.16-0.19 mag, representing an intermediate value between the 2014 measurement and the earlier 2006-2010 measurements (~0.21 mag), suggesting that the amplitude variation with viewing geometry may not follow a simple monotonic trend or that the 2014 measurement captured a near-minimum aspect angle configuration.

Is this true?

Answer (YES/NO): NO